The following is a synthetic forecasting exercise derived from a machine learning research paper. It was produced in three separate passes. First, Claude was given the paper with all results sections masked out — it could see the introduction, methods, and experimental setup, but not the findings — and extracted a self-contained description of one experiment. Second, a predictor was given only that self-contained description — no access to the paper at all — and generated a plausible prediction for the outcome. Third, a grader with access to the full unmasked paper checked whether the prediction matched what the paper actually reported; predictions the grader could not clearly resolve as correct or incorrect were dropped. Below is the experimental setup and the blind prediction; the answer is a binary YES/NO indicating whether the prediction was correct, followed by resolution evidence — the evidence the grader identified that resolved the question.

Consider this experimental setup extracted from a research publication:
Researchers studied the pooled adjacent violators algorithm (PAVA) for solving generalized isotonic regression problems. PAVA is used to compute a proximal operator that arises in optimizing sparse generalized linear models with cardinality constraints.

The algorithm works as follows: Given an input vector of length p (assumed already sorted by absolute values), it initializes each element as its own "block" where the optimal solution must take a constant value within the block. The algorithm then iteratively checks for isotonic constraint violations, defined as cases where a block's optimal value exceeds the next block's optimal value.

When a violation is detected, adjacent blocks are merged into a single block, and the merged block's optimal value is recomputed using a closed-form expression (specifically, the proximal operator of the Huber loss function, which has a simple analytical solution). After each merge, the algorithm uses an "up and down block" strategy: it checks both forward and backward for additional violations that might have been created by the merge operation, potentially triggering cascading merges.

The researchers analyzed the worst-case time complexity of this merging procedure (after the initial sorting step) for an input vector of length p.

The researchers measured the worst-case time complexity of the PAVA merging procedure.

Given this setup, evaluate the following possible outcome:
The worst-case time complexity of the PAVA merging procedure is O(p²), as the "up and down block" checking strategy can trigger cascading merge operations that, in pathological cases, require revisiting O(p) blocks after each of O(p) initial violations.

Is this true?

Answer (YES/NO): NO